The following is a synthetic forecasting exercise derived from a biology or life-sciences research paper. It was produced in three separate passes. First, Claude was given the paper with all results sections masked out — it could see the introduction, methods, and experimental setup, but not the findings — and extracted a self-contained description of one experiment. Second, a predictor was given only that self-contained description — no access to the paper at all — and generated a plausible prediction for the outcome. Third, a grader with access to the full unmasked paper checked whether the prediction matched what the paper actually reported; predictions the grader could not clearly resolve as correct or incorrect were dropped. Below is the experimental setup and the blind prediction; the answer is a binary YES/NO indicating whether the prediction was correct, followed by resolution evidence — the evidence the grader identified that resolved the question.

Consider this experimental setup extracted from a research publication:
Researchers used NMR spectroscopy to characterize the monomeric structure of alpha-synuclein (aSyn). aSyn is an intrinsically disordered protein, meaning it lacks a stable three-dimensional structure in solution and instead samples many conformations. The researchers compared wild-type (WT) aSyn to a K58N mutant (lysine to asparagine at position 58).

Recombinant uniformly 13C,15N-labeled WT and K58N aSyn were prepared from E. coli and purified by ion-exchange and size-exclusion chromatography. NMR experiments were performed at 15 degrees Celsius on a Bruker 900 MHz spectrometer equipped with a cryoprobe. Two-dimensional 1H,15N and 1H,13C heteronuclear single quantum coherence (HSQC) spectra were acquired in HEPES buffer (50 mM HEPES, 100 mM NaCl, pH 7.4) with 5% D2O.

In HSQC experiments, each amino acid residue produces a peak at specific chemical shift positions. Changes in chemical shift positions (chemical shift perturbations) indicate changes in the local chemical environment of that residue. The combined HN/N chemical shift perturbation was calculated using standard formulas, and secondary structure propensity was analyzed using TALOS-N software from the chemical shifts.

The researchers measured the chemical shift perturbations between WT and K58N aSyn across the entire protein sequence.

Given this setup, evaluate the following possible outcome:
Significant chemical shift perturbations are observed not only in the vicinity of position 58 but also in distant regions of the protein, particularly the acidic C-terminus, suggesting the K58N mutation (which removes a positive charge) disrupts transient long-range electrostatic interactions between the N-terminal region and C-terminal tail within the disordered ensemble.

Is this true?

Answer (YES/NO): NO